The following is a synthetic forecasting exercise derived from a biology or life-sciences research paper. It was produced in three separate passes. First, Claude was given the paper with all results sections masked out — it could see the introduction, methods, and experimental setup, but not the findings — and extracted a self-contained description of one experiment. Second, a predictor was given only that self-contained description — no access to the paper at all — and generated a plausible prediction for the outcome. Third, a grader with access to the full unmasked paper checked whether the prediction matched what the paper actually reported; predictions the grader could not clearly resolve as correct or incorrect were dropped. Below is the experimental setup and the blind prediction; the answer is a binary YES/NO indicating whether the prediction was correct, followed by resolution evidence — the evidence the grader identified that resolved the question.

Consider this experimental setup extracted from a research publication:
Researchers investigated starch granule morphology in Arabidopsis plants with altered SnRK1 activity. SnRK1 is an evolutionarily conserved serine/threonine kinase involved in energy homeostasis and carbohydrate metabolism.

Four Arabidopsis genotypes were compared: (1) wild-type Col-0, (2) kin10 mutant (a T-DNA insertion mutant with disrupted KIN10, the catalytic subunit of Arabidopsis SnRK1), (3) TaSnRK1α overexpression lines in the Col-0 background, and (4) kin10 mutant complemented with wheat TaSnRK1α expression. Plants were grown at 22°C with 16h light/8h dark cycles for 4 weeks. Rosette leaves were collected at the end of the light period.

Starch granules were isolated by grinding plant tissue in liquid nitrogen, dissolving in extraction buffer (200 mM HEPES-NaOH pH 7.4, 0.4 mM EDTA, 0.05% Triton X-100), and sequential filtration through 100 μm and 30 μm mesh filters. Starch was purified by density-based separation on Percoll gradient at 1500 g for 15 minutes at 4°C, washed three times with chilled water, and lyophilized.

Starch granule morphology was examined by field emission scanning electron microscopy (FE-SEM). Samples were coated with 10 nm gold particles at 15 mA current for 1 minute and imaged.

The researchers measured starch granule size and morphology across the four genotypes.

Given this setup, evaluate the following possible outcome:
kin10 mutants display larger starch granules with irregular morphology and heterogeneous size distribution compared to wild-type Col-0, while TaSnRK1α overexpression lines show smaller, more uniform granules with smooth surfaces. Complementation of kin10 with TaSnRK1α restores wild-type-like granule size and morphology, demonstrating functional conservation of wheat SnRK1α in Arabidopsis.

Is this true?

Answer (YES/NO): NO